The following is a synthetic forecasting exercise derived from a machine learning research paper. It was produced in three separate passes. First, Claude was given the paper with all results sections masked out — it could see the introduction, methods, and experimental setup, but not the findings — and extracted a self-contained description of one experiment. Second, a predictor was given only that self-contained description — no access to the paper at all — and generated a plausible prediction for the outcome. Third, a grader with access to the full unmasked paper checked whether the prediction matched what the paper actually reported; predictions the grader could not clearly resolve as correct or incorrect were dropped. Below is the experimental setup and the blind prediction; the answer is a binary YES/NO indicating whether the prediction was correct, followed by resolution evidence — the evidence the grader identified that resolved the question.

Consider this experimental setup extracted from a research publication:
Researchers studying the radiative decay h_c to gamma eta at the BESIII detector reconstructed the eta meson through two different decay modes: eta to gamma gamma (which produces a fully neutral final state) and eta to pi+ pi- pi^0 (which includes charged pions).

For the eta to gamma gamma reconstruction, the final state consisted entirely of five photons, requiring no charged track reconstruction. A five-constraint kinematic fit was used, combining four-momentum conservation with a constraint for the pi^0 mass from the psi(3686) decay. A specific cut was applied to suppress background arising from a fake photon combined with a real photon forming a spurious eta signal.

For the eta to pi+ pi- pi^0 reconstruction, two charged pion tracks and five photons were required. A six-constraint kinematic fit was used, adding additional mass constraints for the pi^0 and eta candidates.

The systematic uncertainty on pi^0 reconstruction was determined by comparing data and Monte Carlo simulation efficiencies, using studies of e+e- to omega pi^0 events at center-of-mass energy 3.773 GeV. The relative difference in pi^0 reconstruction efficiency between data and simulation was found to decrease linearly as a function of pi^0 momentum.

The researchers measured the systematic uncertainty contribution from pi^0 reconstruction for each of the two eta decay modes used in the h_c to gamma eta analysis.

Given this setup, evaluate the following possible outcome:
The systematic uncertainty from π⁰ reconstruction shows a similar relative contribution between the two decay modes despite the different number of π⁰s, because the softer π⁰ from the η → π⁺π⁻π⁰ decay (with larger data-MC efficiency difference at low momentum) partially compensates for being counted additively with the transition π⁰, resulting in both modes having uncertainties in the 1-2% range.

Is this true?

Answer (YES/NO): NO